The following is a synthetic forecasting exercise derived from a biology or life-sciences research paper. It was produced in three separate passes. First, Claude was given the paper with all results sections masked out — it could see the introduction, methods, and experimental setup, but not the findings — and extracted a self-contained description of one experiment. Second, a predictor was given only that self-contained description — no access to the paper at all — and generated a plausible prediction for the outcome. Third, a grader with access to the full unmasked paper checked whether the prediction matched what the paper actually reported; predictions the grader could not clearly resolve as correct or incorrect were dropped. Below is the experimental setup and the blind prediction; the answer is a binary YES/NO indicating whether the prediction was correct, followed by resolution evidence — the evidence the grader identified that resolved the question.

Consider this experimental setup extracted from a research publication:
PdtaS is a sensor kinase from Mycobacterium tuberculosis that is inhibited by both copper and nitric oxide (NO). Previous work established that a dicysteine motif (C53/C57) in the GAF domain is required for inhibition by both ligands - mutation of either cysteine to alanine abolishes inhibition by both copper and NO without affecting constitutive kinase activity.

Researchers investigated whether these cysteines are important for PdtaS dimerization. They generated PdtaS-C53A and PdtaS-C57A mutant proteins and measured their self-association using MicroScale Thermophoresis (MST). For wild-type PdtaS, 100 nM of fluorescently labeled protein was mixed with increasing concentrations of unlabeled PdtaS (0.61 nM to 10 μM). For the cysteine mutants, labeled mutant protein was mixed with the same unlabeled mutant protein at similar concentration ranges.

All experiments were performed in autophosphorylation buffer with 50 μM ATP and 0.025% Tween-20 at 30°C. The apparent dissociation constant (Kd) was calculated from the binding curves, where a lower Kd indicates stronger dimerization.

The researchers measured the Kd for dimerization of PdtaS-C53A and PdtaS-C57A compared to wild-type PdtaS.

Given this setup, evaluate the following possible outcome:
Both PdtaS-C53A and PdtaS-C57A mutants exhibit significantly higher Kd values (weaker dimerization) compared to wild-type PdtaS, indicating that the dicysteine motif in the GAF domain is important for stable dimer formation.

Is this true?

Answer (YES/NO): NO